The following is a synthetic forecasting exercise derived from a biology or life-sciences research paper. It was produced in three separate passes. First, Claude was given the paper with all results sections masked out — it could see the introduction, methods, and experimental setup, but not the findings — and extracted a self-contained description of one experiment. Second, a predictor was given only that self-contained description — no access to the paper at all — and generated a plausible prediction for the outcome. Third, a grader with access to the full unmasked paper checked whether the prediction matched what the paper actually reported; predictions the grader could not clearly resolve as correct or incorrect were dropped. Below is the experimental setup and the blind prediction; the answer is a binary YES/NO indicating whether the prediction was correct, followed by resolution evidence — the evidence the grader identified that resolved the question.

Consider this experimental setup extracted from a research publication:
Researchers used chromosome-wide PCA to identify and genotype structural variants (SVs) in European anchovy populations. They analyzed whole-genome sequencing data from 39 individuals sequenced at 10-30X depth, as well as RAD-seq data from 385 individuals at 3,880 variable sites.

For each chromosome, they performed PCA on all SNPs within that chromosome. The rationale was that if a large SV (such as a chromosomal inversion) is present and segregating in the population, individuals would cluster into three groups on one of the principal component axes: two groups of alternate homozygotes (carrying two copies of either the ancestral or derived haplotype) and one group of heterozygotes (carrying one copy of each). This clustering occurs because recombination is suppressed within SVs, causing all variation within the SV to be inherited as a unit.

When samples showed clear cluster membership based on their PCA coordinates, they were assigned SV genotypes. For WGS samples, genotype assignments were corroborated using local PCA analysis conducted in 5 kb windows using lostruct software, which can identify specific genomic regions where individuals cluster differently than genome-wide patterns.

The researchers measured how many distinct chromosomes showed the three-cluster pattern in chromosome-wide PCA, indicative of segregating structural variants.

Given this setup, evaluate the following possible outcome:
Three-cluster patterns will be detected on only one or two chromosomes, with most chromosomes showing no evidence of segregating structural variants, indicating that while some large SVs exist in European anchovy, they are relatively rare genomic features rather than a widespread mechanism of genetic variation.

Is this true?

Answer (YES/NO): NO